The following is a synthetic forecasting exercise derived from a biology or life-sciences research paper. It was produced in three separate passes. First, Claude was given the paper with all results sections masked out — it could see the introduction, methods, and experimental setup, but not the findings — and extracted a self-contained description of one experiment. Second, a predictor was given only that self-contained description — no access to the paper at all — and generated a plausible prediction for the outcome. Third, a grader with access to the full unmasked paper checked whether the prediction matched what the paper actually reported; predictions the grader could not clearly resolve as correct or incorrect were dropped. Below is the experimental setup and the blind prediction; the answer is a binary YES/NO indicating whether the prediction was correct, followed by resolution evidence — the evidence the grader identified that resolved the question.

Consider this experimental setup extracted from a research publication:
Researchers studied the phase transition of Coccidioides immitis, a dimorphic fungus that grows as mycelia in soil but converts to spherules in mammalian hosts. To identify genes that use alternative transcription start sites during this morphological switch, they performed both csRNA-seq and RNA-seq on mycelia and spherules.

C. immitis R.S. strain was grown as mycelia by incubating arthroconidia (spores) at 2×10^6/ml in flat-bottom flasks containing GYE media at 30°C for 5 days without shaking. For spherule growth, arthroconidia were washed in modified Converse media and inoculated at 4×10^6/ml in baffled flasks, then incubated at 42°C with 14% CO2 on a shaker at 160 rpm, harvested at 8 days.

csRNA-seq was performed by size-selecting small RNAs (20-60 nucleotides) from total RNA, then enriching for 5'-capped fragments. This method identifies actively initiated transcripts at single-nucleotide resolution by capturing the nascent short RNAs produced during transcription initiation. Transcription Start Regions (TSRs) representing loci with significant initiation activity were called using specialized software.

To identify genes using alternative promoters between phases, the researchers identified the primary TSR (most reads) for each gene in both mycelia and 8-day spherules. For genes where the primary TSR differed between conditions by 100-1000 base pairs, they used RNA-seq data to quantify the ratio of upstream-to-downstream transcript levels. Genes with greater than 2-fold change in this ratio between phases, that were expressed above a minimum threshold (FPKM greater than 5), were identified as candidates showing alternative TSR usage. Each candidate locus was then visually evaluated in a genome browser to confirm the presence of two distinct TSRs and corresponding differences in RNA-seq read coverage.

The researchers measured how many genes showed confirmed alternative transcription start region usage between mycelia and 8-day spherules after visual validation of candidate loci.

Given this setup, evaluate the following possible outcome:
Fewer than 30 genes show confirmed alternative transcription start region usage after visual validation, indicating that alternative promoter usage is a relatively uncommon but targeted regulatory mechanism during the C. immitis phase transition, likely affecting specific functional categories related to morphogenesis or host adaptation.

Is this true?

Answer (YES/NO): NO